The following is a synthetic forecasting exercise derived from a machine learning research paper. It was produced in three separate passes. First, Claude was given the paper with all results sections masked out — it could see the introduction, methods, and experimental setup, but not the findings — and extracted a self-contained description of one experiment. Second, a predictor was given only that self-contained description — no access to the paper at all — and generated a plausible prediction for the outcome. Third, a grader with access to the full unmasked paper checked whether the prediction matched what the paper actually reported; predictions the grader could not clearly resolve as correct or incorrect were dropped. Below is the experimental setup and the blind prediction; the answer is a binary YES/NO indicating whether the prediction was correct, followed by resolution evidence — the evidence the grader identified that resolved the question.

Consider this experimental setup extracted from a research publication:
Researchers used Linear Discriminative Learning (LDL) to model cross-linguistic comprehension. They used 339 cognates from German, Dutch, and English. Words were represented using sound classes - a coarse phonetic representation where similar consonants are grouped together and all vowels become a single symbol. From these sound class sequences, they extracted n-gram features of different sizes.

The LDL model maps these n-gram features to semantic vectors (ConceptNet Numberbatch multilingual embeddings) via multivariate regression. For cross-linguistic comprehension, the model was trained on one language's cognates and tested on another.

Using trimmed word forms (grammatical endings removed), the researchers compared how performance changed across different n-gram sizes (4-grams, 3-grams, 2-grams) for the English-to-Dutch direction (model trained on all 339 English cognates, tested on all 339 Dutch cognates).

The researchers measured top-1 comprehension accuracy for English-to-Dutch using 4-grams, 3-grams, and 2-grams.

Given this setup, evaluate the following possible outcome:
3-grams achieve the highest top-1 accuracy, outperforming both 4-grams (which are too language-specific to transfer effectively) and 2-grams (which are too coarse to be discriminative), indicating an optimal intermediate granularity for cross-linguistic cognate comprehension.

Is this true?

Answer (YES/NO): NO